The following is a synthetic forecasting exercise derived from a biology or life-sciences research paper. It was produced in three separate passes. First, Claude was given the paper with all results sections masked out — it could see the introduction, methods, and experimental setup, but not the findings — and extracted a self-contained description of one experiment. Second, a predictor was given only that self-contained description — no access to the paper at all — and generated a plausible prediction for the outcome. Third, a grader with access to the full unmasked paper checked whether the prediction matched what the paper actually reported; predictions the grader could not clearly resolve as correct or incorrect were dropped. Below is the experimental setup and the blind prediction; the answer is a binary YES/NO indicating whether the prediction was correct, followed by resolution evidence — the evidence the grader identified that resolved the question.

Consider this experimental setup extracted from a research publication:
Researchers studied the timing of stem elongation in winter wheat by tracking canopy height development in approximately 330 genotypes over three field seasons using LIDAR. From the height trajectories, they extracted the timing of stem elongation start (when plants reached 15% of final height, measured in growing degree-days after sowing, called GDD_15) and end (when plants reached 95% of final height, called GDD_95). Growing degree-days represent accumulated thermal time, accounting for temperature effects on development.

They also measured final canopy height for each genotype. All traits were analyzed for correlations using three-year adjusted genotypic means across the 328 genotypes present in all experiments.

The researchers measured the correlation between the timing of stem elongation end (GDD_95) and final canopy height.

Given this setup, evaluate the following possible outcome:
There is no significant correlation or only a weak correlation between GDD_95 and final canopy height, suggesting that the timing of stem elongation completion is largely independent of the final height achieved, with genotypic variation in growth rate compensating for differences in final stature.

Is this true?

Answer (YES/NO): NO